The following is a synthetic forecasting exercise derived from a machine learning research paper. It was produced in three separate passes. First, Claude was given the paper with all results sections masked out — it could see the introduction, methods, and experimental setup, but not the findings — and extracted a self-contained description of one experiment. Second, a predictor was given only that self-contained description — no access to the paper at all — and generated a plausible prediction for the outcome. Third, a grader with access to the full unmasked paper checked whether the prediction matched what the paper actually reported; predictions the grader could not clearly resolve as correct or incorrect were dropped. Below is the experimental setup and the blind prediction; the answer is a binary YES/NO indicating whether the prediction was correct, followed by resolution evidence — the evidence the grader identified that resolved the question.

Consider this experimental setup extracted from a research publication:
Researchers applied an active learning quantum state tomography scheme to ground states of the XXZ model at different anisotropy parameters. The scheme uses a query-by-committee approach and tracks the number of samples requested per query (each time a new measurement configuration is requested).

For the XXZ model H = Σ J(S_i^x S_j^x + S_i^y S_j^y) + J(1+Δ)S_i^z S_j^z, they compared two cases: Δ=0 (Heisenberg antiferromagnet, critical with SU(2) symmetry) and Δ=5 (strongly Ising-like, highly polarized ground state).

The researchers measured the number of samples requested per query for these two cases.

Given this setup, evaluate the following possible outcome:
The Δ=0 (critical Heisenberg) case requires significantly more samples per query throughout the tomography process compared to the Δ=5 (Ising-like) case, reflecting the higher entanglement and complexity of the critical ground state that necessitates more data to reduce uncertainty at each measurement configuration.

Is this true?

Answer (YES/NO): NO